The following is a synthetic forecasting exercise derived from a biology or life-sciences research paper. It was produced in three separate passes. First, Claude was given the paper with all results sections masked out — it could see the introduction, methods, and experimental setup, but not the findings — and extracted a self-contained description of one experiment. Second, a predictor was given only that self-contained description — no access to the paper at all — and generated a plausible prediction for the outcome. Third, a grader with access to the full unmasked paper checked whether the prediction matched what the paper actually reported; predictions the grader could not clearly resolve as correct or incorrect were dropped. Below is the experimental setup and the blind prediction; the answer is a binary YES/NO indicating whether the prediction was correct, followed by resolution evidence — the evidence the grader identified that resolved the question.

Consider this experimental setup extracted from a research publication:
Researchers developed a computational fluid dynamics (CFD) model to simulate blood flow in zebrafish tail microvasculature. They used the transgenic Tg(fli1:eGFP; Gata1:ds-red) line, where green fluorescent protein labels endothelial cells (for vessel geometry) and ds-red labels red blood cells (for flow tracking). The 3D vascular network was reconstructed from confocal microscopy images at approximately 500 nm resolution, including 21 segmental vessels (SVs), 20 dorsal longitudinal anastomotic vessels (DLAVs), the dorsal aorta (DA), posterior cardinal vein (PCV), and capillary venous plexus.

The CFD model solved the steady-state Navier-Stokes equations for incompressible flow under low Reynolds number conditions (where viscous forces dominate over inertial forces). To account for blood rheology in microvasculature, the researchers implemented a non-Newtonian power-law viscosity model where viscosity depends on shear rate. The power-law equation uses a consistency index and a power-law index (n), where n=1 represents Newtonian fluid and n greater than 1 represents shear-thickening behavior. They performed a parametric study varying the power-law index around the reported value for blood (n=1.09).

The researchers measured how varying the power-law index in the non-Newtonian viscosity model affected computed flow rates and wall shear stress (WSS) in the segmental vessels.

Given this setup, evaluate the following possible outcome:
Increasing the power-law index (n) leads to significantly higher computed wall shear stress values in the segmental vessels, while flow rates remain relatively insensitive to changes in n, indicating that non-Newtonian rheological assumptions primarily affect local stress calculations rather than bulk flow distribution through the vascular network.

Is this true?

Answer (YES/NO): NO